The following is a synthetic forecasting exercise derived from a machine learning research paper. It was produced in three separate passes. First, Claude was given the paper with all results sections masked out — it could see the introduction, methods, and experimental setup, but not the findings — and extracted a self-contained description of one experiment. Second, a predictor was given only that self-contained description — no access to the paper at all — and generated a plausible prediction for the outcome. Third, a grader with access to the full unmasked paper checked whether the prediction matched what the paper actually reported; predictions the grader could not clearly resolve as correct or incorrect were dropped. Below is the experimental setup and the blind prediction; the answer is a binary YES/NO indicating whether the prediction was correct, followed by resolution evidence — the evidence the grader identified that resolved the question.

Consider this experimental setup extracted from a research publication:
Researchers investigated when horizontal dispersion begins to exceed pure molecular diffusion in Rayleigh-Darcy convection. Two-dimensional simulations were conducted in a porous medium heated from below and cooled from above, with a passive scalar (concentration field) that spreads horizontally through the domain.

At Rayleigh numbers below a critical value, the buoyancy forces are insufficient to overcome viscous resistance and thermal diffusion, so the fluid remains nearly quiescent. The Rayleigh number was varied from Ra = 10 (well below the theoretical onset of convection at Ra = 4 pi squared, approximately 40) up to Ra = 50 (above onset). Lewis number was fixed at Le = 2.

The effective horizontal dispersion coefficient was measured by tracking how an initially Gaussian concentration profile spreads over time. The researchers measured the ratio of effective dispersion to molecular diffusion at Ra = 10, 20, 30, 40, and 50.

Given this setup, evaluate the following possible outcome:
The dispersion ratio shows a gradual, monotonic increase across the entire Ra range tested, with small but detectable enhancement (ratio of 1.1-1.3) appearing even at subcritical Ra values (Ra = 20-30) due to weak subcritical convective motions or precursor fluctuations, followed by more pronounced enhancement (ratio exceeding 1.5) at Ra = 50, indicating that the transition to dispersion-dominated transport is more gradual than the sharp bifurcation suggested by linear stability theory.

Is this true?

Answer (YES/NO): NO